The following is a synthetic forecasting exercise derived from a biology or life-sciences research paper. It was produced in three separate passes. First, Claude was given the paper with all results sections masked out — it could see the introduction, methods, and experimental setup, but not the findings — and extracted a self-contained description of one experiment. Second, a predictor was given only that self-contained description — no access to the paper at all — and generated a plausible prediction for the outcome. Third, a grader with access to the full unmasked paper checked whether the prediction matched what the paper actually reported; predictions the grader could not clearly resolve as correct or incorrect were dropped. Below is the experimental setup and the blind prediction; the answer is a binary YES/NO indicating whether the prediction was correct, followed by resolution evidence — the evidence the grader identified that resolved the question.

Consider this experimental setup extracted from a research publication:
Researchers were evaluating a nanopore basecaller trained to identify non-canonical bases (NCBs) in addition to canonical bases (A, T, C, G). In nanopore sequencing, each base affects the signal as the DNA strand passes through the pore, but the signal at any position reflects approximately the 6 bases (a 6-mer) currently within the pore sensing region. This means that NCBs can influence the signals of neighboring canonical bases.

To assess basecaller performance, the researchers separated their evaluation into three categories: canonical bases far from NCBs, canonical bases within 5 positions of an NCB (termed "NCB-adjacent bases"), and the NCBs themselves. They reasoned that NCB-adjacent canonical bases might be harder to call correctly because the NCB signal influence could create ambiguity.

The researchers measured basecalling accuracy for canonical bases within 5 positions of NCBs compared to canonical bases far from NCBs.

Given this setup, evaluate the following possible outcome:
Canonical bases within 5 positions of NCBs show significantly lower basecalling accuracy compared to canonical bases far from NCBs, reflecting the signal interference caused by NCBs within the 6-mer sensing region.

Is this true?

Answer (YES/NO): NO